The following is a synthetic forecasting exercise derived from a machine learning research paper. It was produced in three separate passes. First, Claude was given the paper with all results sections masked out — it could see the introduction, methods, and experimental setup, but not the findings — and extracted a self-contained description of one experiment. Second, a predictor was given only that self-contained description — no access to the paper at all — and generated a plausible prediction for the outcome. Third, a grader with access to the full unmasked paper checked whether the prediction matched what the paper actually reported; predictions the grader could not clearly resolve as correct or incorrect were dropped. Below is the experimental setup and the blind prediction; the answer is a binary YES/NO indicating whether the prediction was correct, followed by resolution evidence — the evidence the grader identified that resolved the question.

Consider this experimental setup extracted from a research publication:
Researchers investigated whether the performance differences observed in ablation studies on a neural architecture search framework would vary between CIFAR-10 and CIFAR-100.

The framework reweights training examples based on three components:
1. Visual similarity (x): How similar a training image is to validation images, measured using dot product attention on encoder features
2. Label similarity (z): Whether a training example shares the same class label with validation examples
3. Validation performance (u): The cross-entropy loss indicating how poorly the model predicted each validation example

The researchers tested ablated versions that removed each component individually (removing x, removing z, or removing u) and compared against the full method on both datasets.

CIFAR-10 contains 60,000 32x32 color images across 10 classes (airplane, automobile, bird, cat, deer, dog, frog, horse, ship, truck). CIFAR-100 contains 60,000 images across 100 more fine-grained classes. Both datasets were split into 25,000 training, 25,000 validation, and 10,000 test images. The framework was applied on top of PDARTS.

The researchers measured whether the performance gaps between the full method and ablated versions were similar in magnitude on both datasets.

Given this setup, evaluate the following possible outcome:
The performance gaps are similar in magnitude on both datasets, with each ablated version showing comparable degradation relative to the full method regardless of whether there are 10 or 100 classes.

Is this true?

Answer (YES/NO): NO